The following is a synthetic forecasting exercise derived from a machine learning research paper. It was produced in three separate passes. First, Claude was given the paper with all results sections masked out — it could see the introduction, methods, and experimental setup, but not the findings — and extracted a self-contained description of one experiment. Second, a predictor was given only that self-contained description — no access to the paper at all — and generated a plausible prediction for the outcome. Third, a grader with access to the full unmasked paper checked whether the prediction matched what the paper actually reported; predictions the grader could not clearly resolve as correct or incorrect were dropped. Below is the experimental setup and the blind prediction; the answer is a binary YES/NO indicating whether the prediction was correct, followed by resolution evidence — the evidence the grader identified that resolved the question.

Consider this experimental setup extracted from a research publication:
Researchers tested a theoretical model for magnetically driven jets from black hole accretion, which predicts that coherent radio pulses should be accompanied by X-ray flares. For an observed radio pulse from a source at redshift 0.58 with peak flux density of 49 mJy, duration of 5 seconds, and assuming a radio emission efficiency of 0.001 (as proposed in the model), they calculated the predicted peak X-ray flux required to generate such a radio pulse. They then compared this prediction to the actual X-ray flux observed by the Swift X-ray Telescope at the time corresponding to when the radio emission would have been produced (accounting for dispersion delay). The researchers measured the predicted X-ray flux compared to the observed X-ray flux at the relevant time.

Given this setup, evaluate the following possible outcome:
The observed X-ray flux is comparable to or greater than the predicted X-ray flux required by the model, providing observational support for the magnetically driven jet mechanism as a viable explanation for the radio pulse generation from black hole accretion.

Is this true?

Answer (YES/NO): NO